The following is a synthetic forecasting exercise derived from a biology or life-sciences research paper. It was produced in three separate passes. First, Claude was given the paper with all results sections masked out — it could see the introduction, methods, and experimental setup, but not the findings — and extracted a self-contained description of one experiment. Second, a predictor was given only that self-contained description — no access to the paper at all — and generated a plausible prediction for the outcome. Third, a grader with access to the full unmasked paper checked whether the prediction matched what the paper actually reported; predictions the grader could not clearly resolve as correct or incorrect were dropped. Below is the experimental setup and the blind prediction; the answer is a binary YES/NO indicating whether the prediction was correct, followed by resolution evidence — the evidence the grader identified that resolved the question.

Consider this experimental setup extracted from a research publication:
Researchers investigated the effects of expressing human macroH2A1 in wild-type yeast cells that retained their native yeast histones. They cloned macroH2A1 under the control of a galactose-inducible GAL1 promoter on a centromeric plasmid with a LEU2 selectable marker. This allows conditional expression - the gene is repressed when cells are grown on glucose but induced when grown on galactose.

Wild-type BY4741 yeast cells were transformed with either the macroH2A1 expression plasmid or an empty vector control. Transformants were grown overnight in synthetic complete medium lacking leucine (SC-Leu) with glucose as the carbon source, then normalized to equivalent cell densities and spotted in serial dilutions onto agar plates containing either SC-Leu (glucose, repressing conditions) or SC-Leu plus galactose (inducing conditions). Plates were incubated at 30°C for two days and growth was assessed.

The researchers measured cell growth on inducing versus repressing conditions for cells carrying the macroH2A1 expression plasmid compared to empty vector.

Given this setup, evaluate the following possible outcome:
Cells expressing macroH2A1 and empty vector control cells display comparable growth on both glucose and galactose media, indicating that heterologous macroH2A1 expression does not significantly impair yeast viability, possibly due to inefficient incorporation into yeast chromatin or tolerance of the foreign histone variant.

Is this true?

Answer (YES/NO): NO